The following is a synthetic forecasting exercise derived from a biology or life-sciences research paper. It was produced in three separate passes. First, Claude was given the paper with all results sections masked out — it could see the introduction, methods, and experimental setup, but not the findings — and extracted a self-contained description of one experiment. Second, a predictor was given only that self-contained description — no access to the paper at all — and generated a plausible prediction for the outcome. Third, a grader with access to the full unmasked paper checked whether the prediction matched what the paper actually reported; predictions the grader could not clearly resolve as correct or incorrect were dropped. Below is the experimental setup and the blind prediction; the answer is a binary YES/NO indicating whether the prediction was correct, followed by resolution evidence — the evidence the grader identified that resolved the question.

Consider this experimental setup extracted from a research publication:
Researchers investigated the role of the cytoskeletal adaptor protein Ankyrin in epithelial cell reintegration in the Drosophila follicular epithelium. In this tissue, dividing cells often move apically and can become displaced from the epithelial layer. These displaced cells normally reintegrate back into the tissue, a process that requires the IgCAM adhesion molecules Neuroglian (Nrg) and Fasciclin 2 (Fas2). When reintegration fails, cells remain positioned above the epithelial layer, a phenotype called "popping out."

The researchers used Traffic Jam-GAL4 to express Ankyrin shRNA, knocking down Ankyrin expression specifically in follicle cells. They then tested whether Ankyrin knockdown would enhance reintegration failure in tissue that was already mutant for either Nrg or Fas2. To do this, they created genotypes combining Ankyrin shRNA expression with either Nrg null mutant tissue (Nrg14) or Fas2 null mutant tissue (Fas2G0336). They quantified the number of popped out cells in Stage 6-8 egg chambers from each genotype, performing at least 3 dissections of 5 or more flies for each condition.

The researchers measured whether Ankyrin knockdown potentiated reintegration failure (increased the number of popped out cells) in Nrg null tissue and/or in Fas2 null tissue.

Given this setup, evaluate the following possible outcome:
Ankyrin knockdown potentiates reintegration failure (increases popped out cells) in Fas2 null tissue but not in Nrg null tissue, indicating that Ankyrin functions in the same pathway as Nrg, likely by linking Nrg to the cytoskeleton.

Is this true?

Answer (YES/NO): YES